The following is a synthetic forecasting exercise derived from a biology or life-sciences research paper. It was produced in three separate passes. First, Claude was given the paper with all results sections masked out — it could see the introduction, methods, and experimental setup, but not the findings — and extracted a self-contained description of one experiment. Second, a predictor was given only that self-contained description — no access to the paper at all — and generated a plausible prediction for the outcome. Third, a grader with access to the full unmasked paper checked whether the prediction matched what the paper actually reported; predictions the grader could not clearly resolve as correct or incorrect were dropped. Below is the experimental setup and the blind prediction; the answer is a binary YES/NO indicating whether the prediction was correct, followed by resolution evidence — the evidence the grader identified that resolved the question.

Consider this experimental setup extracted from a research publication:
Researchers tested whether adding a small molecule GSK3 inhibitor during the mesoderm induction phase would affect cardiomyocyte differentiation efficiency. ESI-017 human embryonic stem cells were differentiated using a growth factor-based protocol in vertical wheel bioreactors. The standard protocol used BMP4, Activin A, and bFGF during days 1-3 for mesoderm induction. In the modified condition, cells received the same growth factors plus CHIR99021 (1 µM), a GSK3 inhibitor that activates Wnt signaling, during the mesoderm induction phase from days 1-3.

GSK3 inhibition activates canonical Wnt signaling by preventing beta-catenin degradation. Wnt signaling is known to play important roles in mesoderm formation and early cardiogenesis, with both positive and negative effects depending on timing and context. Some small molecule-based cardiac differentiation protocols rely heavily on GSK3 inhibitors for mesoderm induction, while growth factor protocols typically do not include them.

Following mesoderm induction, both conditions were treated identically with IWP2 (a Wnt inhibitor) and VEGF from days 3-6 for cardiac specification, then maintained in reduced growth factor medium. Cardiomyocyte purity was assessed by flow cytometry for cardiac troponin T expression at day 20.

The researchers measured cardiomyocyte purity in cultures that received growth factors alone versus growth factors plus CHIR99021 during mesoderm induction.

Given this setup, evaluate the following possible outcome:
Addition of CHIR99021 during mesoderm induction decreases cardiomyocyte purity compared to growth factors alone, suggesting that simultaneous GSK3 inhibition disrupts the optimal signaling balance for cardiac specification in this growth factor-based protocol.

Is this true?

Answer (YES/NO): NO